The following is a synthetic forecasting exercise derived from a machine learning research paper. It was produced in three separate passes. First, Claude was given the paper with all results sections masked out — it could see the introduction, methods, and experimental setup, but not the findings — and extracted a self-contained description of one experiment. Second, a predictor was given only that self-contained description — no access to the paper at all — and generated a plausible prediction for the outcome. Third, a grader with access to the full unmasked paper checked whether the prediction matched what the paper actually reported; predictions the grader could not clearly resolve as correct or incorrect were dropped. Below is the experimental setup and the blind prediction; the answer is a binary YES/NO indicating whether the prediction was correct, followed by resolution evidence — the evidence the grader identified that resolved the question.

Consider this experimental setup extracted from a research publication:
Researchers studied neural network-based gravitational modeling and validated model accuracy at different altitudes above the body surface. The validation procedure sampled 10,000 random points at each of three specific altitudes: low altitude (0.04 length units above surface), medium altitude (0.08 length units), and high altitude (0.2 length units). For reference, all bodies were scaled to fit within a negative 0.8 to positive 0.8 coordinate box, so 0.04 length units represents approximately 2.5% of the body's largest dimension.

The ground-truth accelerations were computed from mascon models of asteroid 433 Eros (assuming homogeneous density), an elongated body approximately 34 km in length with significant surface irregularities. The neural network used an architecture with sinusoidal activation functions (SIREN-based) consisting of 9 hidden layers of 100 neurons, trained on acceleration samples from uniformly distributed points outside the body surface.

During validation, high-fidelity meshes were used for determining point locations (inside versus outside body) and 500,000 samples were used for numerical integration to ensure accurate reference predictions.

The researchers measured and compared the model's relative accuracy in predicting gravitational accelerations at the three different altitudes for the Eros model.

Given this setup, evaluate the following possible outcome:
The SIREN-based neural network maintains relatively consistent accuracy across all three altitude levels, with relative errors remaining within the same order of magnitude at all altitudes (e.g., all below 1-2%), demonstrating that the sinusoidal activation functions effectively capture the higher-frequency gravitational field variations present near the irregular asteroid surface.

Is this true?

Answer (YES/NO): YES